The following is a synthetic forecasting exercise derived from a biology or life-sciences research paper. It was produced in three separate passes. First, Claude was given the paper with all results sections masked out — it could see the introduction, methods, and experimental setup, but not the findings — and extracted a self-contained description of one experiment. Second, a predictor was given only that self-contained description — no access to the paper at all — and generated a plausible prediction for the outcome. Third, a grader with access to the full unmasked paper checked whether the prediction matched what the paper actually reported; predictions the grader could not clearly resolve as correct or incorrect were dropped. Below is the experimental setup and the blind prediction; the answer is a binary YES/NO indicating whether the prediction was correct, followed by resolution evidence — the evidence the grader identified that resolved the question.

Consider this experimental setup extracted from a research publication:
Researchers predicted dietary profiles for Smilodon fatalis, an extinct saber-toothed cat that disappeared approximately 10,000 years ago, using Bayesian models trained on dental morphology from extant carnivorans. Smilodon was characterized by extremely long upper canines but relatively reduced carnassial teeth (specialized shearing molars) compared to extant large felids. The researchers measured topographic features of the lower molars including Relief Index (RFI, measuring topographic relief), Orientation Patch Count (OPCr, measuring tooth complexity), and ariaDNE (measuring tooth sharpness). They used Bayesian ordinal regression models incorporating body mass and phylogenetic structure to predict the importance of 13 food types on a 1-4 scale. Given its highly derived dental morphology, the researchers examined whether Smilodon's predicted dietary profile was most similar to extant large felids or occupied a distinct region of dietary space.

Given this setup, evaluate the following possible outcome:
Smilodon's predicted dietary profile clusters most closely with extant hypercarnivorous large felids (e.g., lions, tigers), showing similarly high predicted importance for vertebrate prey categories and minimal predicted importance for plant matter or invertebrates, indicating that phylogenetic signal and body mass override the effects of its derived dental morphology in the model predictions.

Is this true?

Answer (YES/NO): NO